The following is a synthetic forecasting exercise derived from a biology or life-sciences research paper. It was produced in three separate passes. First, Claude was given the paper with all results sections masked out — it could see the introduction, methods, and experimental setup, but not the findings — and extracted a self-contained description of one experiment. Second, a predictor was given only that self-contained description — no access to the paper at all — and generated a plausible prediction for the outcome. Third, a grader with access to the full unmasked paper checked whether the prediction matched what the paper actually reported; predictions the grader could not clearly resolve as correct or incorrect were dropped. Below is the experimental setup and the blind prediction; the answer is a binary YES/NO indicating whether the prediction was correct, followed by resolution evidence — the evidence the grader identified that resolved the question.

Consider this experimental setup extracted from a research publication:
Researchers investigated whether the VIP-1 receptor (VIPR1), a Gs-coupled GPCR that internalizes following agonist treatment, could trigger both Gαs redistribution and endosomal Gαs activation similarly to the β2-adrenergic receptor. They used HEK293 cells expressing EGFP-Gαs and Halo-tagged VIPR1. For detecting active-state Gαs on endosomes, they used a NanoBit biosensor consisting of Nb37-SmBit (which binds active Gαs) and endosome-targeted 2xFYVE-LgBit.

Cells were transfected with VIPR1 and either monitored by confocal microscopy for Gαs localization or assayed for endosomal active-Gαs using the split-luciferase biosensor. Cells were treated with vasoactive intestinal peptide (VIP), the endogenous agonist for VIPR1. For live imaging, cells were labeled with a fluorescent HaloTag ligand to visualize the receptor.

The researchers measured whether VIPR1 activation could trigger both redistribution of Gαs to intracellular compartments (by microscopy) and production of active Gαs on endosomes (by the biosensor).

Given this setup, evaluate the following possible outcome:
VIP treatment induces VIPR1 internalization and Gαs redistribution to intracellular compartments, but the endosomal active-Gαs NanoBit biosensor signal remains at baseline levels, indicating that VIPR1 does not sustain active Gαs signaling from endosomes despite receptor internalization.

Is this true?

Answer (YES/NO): NO